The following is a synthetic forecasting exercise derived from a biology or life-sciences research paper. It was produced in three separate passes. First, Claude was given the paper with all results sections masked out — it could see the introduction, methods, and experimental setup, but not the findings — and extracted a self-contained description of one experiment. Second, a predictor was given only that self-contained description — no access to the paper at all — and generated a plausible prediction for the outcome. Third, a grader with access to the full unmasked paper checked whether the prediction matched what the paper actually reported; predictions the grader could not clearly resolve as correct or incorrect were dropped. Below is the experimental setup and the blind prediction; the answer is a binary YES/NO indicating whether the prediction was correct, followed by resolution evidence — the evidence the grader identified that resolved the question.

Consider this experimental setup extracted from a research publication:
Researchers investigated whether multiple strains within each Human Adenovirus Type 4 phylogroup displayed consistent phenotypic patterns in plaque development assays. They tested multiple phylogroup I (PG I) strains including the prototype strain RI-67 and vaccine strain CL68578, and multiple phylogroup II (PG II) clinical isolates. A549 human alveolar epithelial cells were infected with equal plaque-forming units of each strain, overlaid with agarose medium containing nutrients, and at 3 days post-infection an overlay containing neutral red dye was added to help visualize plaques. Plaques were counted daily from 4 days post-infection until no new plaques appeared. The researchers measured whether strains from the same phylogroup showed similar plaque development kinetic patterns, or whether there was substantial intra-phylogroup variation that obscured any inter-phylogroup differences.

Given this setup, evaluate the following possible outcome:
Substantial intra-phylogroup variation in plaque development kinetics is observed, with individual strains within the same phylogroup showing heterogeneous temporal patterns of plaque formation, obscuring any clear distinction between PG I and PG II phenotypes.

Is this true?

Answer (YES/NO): NO